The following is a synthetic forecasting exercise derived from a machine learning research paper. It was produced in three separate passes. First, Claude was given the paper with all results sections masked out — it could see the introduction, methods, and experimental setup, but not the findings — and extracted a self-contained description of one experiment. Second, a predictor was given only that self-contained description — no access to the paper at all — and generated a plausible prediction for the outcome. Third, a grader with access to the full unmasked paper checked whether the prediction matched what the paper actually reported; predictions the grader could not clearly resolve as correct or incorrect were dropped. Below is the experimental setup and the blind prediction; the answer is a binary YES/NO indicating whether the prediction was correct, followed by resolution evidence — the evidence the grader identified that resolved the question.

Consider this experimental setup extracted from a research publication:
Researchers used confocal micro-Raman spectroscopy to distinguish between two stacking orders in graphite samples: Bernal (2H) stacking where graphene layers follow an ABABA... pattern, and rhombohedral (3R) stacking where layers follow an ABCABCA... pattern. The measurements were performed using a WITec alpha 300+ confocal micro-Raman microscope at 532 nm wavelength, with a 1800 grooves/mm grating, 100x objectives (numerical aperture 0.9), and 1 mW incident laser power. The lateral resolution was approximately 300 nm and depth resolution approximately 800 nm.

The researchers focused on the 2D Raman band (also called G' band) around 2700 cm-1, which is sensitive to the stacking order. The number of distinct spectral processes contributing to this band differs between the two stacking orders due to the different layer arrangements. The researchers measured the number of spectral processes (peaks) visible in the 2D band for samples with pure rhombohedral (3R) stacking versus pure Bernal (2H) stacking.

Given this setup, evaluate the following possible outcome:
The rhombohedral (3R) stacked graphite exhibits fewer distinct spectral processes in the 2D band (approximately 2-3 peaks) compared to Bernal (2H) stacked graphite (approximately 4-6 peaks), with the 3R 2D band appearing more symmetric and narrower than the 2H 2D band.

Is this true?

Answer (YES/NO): NO